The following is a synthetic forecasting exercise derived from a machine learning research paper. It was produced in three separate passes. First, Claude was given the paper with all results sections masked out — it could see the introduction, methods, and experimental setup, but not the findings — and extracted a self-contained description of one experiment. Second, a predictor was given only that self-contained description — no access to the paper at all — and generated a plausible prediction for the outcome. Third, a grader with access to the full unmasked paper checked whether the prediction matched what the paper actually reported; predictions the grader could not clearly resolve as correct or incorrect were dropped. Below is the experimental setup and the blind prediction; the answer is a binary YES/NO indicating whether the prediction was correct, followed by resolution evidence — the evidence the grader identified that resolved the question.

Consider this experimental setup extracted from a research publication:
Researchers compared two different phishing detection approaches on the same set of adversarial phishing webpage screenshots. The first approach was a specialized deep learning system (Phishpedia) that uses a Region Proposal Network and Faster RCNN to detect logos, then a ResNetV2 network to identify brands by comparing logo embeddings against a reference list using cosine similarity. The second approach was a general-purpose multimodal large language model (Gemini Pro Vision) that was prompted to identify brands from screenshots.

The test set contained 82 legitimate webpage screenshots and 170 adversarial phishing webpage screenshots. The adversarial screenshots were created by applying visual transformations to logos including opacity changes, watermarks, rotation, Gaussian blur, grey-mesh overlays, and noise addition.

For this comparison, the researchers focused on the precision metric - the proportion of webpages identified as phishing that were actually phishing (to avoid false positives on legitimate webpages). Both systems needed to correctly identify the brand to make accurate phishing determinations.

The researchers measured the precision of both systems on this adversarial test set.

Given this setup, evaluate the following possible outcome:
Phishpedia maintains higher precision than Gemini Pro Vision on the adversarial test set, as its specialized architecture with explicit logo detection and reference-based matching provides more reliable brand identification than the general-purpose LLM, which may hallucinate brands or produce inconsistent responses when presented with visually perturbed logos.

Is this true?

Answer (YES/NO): NO